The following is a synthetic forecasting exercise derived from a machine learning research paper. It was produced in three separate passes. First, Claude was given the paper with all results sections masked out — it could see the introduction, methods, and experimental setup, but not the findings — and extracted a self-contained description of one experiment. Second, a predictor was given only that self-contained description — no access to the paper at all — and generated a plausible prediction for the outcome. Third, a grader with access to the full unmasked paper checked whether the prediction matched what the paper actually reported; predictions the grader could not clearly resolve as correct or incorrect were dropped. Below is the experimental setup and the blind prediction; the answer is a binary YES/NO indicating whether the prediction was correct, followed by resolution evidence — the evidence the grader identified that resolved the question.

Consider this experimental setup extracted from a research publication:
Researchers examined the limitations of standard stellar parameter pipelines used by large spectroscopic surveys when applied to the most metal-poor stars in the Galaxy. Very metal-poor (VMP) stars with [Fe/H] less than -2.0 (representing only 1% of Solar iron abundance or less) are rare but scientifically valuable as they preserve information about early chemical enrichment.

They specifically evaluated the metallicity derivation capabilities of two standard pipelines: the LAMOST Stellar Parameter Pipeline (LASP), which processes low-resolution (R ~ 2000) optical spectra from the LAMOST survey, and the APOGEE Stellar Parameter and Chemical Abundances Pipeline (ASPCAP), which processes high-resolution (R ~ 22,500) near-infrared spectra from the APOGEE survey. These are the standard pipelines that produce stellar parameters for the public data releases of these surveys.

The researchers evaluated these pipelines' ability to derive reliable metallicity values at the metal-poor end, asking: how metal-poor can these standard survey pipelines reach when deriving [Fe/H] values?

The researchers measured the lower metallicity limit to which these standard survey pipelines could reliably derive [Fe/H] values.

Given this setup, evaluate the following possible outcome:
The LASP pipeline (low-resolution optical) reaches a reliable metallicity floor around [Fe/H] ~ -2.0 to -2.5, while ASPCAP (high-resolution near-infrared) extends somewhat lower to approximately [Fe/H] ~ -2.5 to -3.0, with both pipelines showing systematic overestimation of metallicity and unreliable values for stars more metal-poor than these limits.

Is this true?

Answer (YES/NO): NO